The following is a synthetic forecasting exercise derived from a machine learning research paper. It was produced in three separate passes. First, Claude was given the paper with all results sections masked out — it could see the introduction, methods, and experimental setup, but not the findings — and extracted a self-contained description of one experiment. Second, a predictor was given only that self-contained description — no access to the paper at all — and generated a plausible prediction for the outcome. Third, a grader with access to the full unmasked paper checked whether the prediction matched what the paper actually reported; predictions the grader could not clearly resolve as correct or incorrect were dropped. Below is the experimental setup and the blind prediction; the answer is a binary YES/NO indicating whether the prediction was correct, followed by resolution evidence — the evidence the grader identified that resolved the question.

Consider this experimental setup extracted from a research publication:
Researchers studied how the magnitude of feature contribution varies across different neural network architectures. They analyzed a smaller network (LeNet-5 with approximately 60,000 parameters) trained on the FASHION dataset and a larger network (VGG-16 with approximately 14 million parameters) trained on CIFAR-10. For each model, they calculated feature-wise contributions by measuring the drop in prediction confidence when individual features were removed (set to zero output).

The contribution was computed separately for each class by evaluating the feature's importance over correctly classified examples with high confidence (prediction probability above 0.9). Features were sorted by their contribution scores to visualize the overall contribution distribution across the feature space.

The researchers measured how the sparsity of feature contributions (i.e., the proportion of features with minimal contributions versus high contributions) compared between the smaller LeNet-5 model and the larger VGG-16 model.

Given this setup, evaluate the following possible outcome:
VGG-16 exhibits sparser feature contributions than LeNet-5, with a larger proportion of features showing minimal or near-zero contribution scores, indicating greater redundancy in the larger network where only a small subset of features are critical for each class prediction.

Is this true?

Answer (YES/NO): YES